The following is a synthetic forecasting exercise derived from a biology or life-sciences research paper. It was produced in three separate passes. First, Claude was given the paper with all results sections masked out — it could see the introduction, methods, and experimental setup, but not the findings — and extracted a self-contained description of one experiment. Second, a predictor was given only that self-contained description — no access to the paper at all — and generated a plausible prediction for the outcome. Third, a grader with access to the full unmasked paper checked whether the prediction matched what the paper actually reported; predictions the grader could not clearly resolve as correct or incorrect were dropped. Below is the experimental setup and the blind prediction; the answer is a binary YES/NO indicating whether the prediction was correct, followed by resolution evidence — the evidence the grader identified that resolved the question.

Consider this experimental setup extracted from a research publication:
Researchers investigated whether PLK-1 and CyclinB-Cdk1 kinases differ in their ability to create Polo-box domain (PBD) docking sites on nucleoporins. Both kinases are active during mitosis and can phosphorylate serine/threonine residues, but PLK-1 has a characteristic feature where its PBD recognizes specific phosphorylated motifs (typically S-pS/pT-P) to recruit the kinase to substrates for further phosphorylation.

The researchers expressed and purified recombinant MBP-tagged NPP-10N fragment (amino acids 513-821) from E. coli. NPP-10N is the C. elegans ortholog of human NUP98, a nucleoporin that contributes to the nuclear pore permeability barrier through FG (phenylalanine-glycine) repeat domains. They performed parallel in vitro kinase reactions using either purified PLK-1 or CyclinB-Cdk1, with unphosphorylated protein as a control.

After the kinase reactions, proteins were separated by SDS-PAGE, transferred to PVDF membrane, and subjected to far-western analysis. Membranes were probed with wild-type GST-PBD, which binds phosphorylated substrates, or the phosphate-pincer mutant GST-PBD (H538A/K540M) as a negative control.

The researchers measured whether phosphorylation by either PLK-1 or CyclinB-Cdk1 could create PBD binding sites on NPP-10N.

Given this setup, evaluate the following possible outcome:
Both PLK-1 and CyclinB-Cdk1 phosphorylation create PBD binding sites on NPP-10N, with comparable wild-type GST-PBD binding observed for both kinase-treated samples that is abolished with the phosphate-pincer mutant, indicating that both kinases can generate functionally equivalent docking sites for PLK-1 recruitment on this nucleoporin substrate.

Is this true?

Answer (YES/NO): YES